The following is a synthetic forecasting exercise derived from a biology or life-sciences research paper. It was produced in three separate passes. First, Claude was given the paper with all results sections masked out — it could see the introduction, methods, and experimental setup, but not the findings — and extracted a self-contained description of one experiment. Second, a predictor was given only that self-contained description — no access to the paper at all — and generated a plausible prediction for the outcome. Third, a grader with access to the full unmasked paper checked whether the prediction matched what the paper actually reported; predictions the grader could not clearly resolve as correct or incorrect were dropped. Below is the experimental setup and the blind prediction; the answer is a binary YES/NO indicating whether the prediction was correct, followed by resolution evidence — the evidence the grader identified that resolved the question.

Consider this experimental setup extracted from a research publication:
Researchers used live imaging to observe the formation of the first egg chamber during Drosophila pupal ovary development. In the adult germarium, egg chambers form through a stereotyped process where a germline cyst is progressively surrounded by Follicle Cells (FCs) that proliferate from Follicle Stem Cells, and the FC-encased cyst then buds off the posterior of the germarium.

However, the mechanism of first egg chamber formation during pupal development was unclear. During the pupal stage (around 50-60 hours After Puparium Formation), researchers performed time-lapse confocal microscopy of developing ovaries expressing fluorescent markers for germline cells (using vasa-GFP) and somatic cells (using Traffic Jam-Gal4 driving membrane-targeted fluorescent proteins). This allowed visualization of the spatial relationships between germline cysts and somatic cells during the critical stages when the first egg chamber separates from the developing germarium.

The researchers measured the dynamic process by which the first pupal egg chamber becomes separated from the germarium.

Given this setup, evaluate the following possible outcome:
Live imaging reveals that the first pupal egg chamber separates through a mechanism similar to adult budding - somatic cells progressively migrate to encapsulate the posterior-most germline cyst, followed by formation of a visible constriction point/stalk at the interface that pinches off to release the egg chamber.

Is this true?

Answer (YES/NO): NO